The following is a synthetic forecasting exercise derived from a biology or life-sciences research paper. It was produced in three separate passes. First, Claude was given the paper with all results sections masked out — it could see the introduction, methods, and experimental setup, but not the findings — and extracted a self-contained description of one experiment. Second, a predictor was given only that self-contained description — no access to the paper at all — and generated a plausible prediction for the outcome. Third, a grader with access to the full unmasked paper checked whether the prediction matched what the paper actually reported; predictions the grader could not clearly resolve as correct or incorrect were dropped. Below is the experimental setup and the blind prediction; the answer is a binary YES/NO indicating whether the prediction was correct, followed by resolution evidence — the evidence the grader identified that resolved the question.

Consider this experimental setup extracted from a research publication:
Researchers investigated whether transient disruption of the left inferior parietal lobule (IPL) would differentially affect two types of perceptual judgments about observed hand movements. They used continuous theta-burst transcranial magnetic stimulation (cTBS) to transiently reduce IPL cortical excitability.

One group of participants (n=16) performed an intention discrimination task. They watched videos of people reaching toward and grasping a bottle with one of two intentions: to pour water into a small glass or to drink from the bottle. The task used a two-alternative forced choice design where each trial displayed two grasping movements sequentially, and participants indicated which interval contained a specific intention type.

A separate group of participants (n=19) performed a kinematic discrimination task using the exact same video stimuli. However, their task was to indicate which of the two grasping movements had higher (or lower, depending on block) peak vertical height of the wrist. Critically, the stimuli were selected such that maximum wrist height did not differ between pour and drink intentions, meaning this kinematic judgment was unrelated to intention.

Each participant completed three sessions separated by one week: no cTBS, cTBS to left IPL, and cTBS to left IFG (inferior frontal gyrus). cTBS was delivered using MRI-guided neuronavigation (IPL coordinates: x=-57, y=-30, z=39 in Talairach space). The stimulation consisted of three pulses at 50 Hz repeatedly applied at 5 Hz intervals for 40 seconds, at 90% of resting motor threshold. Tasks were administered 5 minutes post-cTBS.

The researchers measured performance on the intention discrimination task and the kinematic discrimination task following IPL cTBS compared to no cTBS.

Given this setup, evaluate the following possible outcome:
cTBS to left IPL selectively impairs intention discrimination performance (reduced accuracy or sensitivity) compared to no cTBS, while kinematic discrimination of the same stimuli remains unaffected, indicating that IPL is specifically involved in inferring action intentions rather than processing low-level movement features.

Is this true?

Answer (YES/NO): YES